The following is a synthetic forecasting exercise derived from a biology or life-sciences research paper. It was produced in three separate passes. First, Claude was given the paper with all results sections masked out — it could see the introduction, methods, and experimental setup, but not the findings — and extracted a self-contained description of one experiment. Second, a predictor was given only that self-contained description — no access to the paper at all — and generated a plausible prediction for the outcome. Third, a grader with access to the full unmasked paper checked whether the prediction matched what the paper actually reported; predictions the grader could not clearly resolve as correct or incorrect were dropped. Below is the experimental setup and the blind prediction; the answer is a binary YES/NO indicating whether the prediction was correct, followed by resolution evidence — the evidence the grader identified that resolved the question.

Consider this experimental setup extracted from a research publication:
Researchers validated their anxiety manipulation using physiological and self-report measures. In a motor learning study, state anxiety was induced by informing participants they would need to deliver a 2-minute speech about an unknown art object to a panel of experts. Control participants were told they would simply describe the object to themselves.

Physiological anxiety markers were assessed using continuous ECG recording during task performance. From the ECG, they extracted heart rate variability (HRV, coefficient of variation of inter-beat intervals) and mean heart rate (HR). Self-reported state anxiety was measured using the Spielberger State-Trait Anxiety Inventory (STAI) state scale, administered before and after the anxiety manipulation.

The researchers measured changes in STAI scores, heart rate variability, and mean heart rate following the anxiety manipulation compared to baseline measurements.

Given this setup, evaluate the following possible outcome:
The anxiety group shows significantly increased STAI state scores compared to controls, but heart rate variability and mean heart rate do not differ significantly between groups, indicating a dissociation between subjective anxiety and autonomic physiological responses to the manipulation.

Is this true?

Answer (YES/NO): NO